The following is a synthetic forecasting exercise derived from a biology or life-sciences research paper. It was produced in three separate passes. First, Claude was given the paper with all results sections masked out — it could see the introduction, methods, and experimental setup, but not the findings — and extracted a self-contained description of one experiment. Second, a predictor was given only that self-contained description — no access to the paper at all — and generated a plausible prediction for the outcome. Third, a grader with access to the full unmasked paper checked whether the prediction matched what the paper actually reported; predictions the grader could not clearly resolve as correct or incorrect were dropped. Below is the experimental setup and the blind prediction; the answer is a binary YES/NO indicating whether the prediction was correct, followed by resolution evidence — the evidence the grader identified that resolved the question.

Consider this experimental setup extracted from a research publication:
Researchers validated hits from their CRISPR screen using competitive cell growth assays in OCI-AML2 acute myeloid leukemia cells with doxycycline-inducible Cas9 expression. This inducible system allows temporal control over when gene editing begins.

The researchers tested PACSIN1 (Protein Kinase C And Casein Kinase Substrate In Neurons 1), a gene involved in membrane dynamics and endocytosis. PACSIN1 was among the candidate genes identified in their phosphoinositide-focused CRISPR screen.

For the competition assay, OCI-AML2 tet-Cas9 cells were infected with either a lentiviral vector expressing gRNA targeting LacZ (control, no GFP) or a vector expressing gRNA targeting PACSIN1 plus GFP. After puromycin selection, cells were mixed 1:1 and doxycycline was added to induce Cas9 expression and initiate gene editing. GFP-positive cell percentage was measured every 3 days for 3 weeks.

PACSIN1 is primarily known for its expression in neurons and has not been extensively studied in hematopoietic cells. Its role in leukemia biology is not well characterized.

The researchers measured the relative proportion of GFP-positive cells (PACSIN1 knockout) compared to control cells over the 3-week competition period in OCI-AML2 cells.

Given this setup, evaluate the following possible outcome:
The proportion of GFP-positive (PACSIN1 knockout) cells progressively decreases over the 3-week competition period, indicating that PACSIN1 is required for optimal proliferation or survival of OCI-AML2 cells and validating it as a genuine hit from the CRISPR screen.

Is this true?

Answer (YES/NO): NO